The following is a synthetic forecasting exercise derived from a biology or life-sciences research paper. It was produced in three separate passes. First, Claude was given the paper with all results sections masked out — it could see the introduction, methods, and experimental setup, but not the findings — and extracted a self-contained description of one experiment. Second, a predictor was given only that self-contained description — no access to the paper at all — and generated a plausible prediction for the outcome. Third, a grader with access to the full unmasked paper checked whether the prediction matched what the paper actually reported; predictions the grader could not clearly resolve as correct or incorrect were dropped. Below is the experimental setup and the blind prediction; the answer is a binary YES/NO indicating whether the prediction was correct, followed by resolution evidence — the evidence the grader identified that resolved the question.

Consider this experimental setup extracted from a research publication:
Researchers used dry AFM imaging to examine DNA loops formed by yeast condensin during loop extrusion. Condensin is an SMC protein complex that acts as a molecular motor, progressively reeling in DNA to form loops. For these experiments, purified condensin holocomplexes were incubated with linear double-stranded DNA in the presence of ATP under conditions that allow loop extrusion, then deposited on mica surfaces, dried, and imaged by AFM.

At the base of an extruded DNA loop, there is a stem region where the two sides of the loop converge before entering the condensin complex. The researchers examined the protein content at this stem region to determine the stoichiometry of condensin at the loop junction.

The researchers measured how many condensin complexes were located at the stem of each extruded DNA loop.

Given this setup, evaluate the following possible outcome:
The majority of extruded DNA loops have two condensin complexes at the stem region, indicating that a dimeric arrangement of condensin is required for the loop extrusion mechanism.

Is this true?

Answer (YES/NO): NO